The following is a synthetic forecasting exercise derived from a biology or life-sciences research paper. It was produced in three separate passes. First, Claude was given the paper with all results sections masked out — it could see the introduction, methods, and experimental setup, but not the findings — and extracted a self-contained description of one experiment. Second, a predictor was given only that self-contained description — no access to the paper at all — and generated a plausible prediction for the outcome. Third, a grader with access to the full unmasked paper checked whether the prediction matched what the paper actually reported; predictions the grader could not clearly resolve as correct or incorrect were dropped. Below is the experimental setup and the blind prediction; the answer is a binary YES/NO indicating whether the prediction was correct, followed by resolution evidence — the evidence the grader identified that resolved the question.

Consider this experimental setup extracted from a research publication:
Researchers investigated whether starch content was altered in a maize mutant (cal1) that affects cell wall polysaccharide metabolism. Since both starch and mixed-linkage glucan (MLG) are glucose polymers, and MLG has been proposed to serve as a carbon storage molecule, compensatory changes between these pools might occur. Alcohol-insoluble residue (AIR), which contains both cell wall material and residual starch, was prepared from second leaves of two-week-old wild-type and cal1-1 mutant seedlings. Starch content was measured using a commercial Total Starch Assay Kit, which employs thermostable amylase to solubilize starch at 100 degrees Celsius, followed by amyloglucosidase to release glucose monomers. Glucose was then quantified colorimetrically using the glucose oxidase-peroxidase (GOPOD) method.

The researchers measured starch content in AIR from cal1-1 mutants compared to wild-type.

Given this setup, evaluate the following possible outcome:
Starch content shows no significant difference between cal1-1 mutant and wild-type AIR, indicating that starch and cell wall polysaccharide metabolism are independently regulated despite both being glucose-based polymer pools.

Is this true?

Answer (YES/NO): YES